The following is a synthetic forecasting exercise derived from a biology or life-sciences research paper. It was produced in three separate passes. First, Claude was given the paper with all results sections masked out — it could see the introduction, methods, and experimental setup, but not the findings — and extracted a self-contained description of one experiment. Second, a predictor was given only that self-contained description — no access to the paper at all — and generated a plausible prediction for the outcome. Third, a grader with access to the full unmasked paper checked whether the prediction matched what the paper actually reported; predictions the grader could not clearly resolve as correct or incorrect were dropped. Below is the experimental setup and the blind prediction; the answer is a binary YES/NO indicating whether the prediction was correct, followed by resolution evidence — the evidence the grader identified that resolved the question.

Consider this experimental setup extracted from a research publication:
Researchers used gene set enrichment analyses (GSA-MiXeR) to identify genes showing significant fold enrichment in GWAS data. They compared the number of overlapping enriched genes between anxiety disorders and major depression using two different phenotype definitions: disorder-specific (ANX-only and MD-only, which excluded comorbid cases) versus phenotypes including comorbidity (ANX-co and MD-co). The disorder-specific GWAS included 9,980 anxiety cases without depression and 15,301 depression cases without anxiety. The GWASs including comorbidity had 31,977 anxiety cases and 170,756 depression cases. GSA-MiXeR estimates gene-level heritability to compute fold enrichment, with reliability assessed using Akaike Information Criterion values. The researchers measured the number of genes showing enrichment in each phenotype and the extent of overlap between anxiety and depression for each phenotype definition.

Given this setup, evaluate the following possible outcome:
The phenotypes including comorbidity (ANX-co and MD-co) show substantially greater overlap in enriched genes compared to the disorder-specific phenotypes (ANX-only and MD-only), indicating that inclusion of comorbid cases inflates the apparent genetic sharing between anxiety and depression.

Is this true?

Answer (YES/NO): YES